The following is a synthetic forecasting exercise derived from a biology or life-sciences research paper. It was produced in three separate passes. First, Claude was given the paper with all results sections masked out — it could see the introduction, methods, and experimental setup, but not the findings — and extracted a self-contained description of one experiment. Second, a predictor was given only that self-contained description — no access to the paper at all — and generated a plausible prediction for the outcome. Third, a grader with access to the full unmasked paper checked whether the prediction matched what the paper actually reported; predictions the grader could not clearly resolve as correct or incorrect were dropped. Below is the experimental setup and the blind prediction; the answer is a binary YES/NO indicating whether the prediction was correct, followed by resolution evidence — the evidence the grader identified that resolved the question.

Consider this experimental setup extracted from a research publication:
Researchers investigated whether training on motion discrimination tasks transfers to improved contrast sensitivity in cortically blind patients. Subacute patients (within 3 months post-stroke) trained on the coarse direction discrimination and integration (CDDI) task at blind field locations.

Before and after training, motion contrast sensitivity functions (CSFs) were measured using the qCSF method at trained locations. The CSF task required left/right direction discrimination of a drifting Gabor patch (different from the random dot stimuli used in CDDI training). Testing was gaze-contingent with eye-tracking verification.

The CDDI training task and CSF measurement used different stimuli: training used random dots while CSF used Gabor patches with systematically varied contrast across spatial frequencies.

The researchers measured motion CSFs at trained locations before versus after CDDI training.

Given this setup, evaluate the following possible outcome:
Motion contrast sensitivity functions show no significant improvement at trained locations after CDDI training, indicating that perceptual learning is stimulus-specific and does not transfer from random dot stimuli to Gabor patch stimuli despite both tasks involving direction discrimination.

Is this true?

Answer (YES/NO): NO